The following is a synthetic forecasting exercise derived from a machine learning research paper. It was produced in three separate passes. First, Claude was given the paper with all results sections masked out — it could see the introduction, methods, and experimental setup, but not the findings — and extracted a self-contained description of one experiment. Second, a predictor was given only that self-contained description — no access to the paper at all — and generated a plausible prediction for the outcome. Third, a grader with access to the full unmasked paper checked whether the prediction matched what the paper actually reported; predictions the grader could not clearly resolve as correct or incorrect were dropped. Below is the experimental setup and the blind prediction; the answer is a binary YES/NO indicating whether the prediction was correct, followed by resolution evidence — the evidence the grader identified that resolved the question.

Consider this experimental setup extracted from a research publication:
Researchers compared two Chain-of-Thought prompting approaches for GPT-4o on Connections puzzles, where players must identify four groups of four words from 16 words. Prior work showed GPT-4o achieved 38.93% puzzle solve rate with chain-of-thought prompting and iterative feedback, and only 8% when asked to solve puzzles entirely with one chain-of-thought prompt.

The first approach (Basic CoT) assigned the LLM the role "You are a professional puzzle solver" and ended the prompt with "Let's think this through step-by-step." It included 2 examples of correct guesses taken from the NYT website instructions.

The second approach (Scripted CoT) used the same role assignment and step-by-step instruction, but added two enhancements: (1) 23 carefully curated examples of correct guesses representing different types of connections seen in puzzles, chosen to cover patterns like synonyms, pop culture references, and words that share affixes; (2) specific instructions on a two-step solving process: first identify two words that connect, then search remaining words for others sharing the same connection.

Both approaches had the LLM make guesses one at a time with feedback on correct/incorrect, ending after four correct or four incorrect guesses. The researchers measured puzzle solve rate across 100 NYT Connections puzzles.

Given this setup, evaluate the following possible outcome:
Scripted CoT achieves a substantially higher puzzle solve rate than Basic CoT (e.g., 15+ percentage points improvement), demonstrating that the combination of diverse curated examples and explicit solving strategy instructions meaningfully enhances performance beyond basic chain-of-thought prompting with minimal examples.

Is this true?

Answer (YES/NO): YES